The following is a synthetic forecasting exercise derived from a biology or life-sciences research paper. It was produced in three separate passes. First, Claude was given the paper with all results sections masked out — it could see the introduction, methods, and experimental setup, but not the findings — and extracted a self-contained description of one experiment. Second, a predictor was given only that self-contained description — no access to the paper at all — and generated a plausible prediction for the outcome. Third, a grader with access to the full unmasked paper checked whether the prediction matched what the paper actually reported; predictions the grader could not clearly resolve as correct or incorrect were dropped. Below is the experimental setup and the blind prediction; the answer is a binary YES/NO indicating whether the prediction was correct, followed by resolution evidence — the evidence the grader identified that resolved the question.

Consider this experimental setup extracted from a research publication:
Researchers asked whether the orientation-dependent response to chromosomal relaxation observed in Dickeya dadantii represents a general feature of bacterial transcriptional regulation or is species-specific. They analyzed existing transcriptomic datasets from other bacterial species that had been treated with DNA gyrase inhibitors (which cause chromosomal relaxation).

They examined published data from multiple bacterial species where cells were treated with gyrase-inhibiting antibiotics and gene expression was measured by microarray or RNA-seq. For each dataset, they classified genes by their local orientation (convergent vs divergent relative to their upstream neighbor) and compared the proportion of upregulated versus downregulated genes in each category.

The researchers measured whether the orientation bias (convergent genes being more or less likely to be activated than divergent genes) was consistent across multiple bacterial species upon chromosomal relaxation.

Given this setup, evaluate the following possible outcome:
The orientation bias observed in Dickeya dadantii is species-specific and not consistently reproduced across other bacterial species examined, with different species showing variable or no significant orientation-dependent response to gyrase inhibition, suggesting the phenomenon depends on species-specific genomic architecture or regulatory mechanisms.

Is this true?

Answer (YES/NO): NO